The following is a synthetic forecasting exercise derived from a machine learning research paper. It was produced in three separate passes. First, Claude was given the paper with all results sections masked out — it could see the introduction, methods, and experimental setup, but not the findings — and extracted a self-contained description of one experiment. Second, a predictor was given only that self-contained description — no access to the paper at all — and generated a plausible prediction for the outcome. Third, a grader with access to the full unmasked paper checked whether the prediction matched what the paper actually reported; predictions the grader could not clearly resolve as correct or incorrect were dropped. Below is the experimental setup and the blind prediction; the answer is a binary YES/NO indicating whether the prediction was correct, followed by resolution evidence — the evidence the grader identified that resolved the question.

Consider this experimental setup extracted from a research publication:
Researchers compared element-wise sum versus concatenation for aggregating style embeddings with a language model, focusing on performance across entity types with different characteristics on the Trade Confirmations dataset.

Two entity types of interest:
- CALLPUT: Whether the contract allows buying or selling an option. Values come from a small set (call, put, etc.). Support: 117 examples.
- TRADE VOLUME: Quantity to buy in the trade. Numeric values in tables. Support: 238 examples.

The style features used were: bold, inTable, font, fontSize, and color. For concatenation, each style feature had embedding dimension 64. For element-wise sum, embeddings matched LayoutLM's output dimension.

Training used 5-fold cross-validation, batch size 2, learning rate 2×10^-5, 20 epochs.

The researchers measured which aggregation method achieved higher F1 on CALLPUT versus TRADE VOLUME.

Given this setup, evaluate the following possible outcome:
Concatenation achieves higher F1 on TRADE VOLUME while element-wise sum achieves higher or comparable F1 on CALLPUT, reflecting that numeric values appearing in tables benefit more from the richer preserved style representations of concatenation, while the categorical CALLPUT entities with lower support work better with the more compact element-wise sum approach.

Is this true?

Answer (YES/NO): NO